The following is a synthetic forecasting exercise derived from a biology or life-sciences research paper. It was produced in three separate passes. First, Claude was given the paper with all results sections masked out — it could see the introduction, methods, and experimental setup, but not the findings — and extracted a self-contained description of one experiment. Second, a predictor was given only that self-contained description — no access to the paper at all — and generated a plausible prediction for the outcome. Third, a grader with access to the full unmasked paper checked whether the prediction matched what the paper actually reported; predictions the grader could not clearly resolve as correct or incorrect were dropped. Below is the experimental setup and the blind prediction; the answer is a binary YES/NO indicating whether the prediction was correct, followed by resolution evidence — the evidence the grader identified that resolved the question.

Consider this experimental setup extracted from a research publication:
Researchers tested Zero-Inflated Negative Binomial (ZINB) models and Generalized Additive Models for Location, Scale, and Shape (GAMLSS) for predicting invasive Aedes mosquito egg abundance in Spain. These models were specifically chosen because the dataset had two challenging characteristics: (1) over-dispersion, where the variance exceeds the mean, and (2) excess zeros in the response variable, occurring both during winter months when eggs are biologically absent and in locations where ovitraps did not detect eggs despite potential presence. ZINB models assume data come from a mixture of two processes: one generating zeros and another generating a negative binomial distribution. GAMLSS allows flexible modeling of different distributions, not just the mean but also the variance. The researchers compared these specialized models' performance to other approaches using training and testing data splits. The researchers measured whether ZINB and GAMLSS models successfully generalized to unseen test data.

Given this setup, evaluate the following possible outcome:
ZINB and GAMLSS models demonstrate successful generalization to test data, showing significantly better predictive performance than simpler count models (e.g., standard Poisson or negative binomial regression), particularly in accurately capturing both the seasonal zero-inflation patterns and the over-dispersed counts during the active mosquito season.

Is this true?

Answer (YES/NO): NO